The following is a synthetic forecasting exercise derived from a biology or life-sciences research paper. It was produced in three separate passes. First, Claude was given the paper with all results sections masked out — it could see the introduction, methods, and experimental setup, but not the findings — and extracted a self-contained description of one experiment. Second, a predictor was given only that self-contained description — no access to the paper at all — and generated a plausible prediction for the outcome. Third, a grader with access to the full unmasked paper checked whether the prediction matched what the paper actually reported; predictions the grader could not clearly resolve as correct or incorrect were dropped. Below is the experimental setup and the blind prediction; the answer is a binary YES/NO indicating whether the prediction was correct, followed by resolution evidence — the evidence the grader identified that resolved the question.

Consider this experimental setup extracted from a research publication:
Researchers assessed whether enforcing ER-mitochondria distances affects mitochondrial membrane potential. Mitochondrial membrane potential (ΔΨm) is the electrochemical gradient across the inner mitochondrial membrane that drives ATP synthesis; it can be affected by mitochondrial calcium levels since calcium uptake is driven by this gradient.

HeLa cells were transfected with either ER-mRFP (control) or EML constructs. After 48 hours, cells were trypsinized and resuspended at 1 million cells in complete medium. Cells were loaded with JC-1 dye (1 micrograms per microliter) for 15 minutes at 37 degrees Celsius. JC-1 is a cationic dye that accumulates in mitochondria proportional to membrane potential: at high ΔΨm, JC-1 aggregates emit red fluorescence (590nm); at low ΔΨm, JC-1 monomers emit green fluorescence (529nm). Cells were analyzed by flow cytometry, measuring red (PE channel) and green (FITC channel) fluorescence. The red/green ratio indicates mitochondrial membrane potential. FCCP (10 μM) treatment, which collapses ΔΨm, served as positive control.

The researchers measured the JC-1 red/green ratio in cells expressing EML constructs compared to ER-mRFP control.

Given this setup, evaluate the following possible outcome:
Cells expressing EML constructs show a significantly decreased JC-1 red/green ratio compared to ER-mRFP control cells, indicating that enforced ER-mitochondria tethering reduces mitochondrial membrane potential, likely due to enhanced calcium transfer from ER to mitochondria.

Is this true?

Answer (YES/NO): NO